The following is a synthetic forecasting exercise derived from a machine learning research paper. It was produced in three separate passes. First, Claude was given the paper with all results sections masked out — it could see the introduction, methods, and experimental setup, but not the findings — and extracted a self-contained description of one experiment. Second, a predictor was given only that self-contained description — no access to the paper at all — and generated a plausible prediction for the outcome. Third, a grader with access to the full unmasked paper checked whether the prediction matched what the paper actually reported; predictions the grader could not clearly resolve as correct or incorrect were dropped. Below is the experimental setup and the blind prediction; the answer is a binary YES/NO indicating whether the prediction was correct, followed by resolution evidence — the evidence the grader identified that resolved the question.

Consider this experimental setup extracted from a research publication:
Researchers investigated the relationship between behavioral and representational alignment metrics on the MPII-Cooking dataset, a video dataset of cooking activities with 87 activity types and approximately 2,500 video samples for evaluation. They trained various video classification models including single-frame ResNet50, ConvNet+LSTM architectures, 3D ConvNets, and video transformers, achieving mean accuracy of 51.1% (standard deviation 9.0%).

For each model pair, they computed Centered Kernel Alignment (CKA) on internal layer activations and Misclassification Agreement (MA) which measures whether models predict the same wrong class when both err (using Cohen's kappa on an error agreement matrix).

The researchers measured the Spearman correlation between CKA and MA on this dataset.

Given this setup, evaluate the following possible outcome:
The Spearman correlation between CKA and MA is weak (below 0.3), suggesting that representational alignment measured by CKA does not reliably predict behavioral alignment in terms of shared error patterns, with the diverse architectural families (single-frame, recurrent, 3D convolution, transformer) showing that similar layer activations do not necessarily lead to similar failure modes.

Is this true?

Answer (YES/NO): NO